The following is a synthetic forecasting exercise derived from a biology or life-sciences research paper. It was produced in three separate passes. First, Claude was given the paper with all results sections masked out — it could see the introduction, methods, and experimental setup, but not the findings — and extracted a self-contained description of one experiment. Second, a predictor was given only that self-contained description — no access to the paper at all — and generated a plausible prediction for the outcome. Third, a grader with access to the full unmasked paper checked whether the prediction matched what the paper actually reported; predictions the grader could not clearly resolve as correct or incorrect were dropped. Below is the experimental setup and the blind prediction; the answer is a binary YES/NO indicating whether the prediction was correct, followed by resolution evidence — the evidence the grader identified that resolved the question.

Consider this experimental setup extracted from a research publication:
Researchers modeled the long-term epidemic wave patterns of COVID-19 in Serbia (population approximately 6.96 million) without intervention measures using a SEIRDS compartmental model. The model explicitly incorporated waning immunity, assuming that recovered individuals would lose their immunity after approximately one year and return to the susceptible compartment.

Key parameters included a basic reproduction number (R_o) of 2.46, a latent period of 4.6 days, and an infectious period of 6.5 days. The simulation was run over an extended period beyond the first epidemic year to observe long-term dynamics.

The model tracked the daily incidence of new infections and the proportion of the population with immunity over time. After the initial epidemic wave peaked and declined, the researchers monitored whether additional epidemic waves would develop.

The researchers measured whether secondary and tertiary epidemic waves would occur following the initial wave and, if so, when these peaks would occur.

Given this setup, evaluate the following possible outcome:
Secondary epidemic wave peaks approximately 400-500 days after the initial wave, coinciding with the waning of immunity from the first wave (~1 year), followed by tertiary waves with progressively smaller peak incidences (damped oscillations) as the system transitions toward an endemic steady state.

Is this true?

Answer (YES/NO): YES